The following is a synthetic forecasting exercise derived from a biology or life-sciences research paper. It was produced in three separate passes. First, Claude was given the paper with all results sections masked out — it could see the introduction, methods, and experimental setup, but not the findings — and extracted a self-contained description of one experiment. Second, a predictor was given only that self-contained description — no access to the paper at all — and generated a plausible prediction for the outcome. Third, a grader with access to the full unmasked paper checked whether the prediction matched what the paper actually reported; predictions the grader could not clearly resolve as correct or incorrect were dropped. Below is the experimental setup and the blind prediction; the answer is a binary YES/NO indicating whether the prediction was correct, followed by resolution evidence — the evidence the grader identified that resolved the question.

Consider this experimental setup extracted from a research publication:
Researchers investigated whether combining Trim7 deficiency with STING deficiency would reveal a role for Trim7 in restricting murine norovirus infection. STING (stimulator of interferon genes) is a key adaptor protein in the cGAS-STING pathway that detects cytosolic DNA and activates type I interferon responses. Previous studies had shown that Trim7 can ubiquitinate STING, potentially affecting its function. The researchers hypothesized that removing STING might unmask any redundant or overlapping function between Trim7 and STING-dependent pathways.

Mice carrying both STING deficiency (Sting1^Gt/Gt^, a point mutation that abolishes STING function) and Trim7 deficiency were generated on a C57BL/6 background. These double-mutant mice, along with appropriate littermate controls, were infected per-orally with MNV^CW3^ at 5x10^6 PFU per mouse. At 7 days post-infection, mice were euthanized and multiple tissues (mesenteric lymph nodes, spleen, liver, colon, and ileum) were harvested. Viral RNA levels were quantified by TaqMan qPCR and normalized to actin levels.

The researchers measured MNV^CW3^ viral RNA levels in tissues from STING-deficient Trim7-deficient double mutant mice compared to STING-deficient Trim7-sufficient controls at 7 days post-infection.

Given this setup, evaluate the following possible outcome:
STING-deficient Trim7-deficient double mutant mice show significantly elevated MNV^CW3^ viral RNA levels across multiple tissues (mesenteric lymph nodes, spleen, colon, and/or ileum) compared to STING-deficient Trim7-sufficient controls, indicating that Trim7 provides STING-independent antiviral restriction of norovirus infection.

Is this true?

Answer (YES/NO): NO